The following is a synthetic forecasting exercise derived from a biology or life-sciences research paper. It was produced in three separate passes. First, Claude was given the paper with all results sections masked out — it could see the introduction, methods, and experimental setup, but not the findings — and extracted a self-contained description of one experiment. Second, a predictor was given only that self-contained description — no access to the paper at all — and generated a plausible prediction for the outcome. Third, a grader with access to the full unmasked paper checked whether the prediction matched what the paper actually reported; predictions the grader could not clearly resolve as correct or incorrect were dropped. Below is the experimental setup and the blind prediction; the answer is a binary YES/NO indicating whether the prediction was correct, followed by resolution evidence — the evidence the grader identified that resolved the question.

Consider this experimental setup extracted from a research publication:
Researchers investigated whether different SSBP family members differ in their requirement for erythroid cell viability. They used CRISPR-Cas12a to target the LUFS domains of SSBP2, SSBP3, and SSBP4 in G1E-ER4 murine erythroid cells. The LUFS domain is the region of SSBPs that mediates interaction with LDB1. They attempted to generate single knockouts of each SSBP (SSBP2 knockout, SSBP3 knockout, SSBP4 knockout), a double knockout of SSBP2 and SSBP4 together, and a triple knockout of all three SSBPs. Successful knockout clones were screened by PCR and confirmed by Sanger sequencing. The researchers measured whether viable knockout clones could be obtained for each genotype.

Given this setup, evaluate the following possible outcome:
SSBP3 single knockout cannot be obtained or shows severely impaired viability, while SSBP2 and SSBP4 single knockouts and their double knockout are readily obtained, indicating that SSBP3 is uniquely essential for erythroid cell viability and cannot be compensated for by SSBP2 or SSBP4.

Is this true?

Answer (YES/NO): NO